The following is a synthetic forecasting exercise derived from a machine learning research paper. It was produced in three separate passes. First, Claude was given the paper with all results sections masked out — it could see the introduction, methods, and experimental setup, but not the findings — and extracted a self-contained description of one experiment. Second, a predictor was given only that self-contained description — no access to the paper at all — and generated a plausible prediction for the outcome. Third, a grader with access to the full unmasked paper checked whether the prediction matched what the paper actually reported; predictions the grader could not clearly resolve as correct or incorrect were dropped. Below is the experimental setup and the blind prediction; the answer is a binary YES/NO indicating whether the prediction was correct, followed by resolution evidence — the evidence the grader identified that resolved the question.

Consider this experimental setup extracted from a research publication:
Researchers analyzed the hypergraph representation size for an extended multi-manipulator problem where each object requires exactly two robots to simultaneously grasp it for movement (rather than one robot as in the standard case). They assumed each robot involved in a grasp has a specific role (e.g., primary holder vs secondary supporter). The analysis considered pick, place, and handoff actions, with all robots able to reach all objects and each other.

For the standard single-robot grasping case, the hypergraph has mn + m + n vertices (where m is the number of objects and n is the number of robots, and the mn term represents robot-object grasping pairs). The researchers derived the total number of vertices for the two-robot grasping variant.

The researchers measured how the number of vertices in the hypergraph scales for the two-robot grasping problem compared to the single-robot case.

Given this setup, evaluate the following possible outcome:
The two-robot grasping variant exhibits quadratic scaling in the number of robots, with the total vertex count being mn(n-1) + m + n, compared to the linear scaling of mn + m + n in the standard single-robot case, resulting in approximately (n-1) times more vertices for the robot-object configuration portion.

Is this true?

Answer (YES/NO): NO